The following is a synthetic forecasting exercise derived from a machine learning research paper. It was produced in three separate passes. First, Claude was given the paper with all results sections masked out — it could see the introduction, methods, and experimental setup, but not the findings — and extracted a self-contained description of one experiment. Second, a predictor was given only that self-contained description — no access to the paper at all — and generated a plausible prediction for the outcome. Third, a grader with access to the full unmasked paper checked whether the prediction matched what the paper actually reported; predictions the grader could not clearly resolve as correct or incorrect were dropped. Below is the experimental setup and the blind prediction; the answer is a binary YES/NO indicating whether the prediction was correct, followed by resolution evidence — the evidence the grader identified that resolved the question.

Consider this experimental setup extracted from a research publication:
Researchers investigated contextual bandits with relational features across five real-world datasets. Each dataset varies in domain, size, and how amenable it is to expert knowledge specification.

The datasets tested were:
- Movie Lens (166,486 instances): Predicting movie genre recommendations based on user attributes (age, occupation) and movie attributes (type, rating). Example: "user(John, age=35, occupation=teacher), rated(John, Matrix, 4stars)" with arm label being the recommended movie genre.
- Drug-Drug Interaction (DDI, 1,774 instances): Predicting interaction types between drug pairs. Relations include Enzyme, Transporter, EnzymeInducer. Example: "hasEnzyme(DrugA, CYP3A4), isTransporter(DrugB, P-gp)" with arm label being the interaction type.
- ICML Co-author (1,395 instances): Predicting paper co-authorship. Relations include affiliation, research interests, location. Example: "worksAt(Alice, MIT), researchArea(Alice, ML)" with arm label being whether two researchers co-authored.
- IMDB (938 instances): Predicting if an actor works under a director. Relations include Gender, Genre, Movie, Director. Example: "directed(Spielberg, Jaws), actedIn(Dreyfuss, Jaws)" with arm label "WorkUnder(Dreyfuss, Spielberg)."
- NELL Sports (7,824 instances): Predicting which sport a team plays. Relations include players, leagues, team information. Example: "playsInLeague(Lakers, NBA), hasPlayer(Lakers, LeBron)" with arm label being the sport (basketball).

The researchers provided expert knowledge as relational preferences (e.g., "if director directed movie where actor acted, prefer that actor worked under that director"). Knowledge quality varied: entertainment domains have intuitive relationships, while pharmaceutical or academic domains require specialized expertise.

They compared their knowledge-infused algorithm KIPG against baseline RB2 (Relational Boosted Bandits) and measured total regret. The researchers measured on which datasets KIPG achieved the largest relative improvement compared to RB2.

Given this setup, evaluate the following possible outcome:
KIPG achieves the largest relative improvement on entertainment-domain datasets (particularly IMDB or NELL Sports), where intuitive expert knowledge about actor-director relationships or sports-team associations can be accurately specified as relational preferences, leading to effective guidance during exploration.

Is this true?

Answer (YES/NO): NO